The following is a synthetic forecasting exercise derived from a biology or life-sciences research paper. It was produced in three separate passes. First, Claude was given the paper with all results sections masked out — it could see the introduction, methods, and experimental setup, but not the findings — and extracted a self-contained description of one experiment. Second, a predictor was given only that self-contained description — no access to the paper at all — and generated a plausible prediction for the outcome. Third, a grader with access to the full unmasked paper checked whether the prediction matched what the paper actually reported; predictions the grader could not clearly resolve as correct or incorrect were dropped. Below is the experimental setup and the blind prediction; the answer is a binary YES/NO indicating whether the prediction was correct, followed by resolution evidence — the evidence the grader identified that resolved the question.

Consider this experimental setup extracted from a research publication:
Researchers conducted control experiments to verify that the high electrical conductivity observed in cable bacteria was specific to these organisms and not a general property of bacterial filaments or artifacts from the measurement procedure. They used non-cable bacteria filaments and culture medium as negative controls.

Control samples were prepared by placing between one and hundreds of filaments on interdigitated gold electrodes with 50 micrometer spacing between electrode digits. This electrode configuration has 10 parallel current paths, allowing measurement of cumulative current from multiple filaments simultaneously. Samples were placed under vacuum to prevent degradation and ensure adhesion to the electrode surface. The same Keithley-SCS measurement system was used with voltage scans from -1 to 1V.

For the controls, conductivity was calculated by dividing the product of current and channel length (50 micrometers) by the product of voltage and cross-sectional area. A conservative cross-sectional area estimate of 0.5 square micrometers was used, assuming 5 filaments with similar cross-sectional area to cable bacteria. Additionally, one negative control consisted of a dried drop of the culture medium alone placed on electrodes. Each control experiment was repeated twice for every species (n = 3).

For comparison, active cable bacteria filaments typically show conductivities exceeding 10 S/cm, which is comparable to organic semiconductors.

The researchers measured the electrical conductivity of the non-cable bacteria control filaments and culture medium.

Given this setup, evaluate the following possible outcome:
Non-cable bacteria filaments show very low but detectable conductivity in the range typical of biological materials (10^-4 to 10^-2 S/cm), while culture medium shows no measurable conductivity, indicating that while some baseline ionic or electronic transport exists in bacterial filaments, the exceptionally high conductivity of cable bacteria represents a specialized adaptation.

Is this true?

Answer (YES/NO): NO